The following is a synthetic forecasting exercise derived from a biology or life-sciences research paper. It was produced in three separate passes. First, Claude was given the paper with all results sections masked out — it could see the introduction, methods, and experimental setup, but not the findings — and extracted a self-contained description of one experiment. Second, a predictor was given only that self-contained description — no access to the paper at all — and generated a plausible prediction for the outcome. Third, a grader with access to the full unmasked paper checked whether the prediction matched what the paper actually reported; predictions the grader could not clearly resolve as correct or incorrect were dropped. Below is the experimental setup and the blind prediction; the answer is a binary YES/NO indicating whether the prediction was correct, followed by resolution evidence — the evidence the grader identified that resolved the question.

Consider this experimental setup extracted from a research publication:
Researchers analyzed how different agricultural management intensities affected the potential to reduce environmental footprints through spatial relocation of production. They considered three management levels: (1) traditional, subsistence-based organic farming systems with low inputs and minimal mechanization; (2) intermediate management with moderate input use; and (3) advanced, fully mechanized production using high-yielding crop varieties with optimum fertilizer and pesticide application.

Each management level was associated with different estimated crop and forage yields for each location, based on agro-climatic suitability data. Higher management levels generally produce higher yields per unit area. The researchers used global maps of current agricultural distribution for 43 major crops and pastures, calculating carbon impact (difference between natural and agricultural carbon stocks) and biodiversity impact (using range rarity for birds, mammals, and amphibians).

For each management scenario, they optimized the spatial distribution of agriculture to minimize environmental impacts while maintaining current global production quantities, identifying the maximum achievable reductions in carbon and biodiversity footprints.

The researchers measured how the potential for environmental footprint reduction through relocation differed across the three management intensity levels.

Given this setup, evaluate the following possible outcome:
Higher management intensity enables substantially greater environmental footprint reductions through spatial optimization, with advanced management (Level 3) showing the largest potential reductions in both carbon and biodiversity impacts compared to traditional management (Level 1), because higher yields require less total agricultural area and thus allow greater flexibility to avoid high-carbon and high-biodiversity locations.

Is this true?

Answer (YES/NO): YES